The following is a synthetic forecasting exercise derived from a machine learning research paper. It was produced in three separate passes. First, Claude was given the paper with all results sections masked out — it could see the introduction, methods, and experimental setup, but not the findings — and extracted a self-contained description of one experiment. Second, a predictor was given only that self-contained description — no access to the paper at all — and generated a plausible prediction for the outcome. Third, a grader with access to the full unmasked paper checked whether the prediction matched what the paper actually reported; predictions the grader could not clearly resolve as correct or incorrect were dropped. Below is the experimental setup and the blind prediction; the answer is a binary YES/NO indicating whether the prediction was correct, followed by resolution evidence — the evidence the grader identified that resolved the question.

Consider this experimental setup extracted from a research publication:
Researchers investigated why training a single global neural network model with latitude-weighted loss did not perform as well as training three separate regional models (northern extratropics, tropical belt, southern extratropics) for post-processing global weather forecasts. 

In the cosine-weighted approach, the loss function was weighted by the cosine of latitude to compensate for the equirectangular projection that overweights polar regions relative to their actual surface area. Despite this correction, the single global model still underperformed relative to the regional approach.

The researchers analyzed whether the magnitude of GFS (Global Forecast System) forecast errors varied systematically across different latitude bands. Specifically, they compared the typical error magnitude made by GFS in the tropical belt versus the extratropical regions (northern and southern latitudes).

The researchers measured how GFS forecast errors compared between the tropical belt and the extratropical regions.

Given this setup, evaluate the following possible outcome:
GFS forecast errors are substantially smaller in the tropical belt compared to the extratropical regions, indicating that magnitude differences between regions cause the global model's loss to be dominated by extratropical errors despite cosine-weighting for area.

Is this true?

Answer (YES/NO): YES